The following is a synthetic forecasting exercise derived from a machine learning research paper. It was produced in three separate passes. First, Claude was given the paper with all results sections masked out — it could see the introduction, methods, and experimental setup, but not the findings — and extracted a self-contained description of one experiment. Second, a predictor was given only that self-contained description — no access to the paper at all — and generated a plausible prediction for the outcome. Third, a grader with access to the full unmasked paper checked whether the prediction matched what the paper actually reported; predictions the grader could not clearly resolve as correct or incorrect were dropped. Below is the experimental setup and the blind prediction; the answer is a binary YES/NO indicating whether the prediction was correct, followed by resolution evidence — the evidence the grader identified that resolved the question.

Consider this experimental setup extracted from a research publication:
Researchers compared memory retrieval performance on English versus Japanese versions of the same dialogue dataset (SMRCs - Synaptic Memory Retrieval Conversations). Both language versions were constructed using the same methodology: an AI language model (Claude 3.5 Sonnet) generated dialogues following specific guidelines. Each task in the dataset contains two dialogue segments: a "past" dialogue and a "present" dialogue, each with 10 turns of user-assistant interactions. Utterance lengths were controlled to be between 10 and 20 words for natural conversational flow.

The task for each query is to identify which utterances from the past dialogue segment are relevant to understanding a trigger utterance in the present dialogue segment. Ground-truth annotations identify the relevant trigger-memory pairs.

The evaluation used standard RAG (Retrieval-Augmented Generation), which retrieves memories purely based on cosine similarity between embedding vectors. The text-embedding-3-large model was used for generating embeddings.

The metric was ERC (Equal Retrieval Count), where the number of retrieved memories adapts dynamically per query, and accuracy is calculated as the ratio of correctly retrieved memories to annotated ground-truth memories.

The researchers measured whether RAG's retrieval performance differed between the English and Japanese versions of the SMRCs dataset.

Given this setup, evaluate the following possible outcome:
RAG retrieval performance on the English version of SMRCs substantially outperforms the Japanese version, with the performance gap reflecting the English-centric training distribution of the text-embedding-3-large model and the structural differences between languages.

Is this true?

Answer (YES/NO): NO